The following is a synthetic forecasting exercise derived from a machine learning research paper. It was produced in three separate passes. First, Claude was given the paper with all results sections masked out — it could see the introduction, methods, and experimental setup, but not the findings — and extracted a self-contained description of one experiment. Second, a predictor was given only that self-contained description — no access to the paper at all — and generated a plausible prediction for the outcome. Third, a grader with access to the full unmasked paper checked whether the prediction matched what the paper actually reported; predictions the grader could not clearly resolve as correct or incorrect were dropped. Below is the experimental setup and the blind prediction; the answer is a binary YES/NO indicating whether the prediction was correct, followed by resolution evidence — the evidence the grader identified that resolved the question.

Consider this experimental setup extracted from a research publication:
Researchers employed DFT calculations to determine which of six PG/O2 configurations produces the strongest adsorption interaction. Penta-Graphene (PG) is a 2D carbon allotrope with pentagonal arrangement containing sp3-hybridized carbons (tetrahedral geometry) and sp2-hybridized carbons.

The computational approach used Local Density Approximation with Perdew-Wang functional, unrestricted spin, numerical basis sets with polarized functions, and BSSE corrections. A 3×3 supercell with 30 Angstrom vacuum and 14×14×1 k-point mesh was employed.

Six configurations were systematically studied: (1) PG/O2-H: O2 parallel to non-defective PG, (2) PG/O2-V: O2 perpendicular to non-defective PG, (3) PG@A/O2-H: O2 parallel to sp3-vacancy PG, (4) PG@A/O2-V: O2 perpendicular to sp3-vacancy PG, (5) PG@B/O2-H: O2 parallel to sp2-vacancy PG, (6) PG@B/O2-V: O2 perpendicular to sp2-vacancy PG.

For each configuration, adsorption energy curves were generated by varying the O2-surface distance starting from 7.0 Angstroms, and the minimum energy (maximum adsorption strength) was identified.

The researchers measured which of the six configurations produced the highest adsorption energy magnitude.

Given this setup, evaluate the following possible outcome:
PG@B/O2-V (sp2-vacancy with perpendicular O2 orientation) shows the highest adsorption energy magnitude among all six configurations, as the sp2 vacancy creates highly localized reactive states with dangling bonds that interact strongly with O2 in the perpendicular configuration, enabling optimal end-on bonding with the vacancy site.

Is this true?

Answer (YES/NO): NO